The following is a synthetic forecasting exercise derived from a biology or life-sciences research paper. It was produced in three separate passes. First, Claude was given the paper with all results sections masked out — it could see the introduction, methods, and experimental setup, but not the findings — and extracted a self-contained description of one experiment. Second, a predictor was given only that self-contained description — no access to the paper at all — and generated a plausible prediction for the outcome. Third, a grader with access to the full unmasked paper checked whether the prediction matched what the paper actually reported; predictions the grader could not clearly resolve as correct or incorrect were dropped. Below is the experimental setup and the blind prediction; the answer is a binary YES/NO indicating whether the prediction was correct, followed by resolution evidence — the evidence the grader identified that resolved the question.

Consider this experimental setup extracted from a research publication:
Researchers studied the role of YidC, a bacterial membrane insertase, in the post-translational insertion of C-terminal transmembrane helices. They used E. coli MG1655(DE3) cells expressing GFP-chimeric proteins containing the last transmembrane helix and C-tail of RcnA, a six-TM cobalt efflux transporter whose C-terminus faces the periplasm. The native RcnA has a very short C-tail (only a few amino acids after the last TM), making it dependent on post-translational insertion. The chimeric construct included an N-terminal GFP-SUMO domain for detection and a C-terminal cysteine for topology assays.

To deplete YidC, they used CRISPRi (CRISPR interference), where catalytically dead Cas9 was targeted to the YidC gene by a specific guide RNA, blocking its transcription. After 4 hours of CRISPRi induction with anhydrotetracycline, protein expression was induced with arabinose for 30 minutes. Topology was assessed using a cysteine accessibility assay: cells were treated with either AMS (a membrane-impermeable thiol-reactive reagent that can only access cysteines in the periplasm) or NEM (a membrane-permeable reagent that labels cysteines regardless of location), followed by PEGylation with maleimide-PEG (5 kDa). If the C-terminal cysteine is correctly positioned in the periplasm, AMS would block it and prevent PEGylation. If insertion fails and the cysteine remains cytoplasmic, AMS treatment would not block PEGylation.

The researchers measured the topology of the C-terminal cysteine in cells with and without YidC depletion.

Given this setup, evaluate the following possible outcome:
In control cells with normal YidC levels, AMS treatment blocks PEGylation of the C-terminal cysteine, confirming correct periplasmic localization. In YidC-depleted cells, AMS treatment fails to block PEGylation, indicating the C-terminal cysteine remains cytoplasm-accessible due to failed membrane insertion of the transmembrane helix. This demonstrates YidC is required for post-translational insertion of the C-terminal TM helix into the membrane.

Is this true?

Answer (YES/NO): YES